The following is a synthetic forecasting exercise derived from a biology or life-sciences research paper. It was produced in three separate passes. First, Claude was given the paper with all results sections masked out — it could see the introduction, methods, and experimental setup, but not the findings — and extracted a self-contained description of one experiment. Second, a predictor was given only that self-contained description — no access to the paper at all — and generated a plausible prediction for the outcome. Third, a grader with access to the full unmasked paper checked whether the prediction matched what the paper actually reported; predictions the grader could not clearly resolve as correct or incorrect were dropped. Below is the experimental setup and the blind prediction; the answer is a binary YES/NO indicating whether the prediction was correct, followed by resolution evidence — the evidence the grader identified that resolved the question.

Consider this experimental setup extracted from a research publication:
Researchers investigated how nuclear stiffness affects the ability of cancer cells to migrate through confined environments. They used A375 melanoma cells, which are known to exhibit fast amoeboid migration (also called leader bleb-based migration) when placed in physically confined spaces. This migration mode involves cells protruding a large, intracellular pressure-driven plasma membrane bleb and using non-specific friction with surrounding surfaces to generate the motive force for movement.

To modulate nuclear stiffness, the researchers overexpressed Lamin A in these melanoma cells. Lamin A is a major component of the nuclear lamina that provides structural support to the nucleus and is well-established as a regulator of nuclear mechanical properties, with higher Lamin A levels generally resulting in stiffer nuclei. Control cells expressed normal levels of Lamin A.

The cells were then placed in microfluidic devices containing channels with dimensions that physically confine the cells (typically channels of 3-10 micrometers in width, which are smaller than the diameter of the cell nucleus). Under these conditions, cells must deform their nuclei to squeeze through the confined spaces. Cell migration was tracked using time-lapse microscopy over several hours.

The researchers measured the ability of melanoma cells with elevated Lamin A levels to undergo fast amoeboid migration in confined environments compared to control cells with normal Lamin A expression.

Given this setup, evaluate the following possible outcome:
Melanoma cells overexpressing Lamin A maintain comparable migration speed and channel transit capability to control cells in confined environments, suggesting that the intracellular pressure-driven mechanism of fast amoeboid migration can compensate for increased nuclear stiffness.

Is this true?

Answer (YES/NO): NO